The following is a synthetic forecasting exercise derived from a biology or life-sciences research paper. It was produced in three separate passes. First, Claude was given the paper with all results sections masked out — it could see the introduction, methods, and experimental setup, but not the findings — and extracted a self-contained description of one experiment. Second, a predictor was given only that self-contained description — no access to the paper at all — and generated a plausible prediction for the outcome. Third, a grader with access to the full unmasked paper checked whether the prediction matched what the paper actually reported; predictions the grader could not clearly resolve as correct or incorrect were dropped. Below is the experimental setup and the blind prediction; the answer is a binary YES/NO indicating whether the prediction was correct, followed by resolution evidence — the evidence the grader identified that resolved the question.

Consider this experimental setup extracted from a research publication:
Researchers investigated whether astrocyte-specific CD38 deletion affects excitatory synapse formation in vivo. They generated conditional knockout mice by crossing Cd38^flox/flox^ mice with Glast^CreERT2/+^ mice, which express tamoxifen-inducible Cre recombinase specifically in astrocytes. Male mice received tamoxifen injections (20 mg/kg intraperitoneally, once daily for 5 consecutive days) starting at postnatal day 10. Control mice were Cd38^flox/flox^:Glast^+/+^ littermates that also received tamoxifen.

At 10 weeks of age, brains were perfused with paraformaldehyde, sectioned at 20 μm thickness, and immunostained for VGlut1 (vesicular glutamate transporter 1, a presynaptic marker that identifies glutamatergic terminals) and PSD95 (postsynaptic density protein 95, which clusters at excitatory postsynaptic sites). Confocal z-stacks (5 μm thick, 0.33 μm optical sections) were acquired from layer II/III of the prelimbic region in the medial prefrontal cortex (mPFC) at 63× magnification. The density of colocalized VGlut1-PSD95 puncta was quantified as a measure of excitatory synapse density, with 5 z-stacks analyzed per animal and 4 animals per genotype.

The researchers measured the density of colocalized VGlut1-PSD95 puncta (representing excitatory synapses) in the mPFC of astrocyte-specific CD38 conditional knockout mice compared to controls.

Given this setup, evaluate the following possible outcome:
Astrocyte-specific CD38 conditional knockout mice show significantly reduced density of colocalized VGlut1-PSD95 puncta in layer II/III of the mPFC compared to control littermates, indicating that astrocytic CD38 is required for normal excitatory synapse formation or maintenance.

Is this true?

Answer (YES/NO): YES